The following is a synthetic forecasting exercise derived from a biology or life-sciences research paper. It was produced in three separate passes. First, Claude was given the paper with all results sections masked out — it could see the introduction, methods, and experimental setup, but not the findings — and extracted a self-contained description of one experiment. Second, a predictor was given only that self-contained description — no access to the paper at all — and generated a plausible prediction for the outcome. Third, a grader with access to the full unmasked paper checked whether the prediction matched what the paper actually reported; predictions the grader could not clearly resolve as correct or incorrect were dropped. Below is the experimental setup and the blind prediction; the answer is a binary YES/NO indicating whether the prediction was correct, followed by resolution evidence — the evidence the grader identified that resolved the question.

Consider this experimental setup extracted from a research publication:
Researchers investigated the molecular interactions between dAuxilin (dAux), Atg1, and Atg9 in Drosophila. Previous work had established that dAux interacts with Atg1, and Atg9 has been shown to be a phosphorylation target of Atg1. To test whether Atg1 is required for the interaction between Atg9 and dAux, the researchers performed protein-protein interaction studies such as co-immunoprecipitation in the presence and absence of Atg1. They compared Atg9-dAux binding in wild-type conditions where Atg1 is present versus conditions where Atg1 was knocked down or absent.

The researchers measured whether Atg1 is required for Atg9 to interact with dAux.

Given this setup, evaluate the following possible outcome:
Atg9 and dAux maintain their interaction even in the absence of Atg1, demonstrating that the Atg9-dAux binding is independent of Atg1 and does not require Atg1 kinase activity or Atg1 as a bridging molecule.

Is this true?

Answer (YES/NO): NO